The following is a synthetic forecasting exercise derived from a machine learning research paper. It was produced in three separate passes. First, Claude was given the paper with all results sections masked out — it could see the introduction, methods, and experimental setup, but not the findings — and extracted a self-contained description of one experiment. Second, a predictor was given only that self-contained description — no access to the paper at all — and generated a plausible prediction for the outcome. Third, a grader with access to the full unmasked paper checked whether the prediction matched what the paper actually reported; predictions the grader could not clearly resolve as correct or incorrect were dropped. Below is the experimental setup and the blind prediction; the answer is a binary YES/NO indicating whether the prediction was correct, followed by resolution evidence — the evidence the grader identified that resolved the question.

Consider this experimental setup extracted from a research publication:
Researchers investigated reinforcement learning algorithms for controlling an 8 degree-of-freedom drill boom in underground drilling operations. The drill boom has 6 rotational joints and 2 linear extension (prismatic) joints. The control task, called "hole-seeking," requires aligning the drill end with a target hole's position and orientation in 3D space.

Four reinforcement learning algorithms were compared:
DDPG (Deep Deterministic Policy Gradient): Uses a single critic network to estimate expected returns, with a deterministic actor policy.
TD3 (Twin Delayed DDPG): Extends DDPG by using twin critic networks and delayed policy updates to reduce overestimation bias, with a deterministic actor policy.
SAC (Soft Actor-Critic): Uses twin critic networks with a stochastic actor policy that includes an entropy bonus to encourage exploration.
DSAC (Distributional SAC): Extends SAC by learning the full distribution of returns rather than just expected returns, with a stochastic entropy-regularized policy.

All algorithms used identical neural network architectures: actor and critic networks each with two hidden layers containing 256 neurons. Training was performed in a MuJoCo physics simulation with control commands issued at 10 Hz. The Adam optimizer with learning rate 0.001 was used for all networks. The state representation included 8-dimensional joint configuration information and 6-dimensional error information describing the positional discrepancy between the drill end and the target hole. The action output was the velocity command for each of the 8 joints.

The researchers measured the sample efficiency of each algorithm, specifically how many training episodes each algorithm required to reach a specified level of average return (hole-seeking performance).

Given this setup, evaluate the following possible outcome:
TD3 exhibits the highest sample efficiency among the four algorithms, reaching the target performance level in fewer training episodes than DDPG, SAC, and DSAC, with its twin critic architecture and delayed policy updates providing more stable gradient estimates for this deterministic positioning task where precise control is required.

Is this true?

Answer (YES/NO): NO